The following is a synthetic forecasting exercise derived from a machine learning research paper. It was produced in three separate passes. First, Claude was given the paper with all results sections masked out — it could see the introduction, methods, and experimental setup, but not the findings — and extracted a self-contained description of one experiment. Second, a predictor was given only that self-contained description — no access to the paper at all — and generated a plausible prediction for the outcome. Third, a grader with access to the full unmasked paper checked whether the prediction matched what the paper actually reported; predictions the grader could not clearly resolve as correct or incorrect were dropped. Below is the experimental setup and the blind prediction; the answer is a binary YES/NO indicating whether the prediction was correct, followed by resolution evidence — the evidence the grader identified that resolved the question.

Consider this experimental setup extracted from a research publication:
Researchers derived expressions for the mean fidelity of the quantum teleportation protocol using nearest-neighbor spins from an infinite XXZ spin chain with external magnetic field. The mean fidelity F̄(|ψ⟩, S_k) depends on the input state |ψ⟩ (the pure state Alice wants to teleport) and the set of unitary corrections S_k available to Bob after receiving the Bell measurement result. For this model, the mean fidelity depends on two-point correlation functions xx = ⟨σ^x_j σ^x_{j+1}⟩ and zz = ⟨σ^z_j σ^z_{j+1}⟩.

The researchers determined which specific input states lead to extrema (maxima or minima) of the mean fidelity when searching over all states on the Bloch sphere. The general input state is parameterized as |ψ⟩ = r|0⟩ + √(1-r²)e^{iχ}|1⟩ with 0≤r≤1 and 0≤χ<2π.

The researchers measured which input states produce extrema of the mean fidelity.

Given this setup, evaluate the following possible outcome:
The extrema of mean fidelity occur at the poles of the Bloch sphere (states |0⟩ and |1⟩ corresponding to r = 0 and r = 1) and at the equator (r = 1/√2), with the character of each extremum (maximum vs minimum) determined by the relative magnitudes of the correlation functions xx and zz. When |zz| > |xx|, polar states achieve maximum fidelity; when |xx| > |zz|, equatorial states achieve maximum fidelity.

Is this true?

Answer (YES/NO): YES